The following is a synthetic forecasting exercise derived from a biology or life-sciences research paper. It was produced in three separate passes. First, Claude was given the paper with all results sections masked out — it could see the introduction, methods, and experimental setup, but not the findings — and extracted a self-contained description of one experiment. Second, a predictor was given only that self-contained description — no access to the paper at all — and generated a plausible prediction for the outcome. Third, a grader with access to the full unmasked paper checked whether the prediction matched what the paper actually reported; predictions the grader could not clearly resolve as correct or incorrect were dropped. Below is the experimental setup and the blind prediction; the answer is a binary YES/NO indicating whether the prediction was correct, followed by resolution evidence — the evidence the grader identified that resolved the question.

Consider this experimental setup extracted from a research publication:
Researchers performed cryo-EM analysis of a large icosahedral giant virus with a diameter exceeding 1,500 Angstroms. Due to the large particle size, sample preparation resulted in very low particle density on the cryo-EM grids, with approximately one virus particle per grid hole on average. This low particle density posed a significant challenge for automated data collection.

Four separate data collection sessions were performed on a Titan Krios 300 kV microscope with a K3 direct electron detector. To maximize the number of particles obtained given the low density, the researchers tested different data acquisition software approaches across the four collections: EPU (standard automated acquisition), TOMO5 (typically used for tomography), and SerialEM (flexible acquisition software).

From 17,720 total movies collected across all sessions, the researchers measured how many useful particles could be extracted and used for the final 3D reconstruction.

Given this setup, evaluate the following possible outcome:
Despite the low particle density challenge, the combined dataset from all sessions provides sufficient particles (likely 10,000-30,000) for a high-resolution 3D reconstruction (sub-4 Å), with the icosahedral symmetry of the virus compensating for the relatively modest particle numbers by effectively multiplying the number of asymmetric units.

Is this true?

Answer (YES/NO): NO